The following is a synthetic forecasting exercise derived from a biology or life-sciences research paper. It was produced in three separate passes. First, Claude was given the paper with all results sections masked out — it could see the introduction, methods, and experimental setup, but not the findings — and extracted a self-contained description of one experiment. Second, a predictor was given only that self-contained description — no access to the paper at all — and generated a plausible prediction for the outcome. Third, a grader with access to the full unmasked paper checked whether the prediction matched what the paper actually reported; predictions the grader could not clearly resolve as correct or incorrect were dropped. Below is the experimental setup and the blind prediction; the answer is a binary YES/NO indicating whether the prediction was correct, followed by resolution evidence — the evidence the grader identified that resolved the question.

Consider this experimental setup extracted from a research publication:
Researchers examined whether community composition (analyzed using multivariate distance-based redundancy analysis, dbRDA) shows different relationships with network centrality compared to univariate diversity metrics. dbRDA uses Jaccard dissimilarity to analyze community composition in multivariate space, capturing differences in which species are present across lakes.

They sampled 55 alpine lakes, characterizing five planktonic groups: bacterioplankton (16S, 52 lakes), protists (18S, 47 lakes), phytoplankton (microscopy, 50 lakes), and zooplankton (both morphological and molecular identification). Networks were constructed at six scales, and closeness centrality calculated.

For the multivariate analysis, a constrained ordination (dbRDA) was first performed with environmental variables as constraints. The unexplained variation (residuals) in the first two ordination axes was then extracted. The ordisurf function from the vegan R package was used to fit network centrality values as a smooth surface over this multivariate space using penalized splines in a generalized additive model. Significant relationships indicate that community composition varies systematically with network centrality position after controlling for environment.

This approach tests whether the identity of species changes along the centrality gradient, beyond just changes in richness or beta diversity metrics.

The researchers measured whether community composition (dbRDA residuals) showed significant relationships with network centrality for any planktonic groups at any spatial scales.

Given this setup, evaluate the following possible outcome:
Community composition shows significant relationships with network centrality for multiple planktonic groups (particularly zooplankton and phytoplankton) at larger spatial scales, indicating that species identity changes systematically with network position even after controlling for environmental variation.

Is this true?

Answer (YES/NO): NO